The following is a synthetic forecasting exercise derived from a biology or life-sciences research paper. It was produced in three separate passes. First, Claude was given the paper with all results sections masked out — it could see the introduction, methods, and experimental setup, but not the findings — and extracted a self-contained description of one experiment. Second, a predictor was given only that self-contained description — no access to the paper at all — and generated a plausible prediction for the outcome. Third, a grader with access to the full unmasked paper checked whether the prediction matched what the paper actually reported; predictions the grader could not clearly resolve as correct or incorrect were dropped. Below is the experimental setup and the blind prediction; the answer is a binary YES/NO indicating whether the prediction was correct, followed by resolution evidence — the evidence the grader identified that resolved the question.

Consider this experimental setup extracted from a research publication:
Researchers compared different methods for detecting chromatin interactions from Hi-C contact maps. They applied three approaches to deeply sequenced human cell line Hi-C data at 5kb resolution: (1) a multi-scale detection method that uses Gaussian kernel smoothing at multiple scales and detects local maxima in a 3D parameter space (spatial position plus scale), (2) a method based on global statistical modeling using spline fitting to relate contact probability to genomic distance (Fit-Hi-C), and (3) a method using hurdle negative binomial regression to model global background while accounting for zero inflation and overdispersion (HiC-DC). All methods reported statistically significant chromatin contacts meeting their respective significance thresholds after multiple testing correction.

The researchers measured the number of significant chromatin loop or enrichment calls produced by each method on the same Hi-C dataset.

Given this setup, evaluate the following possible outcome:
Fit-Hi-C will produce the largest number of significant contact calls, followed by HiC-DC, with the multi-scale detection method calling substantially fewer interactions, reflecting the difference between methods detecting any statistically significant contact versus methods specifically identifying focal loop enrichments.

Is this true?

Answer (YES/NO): NO